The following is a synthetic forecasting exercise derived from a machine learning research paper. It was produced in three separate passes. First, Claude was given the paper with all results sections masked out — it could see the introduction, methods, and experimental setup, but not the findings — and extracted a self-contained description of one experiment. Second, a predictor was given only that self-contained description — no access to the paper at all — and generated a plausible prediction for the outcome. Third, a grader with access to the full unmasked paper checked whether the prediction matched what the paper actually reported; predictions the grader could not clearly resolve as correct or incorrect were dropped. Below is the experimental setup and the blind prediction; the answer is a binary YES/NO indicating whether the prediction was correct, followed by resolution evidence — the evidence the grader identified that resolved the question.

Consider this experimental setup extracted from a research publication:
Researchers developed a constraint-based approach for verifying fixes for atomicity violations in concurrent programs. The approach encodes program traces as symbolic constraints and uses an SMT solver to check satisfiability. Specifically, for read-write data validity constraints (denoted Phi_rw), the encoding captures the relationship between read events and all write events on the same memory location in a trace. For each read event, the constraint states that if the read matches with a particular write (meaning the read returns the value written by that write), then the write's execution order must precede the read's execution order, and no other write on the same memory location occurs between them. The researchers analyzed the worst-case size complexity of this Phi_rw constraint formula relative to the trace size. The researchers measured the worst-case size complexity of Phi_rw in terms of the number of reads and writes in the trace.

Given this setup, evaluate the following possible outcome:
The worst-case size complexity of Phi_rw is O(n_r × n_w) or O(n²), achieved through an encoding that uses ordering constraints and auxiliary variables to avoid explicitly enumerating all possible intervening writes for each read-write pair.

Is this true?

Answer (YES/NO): NO